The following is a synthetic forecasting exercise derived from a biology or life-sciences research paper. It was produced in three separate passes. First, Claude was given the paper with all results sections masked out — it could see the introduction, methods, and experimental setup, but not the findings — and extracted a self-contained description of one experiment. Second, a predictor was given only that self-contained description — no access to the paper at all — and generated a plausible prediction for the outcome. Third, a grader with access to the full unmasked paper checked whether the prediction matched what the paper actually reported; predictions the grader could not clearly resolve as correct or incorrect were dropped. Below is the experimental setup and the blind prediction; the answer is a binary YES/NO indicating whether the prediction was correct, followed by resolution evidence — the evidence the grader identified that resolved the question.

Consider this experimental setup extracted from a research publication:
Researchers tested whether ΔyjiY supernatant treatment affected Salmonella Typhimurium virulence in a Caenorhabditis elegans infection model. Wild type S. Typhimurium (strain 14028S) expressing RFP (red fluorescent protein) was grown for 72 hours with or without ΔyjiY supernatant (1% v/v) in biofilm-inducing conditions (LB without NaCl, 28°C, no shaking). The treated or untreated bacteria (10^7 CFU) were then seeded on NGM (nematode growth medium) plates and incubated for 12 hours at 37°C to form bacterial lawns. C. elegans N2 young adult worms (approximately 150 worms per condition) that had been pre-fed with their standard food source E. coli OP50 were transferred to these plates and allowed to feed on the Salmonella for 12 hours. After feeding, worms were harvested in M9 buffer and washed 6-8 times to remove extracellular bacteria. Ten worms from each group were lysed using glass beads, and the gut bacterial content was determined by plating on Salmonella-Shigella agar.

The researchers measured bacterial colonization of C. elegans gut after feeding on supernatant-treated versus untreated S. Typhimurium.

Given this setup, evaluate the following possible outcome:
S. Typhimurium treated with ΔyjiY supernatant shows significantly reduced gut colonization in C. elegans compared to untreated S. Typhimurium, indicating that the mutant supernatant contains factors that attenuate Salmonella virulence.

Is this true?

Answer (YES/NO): YES